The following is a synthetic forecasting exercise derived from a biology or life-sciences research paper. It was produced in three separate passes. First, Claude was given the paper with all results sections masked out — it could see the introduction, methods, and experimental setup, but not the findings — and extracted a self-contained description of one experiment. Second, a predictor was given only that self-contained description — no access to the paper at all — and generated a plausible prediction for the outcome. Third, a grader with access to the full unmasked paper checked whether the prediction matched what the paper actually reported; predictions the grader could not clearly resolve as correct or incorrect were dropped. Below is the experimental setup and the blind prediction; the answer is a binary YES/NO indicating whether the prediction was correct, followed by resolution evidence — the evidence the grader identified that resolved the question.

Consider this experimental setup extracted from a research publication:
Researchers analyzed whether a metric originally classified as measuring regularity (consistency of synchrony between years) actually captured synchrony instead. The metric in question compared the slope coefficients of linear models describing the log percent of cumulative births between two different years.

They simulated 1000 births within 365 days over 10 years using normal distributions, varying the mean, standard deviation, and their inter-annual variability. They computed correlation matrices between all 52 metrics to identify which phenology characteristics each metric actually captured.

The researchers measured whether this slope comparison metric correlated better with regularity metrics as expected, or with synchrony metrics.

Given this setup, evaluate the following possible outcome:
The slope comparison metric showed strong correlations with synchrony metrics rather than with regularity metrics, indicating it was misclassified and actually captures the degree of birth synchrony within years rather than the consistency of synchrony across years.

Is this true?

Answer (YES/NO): YES